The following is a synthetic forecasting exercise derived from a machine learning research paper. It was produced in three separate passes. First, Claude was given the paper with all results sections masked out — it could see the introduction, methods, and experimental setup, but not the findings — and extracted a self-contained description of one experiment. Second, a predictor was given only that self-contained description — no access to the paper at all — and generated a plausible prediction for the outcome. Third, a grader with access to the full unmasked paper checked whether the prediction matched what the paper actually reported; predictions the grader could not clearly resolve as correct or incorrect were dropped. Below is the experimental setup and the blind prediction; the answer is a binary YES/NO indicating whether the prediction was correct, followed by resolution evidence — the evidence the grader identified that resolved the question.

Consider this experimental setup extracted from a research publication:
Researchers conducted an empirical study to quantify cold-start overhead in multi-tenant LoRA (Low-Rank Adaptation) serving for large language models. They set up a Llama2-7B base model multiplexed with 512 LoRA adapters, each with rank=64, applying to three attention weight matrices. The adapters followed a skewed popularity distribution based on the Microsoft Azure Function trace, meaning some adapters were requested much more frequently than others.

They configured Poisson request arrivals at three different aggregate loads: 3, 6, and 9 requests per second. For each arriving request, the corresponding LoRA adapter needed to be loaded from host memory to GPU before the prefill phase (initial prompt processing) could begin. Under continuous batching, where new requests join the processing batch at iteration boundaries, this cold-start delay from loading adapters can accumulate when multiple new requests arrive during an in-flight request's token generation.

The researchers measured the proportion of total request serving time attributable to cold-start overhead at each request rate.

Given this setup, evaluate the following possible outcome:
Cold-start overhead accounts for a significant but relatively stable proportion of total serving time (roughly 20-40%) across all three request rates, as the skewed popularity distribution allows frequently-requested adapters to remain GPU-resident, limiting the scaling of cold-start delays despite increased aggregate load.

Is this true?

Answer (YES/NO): NO